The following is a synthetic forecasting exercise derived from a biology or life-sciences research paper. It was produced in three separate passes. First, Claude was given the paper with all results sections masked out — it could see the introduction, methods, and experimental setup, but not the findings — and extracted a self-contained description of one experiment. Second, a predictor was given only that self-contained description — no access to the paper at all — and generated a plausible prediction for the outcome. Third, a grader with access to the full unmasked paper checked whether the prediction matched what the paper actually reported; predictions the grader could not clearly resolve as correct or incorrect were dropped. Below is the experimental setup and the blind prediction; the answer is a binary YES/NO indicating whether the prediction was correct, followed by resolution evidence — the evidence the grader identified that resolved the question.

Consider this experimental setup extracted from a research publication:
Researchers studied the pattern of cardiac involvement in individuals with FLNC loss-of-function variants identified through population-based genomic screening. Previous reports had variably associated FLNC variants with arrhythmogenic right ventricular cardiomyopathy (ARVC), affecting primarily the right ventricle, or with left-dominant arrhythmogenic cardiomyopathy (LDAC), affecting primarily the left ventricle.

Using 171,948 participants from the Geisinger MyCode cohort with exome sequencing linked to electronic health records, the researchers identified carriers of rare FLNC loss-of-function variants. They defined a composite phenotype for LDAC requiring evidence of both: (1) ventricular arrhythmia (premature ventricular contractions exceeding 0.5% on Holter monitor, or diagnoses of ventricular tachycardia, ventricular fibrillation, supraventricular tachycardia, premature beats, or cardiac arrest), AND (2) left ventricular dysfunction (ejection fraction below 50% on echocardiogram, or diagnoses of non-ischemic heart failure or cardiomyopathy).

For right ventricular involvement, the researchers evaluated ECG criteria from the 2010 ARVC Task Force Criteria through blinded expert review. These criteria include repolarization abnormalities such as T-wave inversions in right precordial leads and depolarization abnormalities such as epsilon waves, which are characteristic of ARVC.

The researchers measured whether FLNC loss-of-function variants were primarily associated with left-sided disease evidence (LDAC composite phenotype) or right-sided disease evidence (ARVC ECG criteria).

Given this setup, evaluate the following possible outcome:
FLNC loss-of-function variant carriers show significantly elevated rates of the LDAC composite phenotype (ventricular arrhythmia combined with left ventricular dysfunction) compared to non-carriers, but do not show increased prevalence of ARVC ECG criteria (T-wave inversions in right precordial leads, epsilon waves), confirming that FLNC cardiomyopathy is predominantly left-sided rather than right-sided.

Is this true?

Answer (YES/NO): YES